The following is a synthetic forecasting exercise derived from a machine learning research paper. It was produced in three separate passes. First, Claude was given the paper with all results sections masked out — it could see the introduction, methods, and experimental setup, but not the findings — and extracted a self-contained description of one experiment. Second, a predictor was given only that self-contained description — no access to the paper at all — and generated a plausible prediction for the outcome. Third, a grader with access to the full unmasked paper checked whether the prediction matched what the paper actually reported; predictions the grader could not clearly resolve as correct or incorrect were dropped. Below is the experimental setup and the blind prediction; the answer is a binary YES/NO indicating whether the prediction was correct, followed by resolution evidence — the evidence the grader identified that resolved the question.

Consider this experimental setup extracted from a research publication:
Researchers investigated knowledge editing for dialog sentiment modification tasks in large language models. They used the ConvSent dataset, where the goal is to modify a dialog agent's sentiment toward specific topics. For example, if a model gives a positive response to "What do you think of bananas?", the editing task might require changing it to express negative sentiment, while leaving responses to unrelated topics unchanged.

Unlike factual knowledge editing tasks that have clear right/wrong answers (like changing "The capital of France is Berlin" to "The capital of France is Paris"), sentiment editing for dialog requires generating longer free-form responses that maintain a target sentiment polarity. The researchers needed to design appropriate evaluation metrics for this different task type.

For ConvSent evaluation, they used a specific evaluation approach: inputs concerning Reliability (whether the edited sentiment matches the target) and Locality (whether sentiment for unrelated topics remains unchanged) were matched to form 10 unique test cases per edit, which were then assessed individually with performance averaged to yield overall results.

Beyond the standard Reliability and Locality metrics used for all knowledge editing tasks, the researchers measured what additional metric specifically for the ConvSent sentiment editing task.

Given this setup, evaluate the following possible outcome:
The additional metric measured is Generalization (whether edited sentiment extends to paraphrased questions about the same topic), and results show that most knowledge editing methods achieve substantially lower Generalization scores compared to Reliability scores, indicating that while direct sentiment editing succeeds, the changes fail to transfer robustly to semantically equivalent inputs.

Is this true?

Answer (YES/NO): NO